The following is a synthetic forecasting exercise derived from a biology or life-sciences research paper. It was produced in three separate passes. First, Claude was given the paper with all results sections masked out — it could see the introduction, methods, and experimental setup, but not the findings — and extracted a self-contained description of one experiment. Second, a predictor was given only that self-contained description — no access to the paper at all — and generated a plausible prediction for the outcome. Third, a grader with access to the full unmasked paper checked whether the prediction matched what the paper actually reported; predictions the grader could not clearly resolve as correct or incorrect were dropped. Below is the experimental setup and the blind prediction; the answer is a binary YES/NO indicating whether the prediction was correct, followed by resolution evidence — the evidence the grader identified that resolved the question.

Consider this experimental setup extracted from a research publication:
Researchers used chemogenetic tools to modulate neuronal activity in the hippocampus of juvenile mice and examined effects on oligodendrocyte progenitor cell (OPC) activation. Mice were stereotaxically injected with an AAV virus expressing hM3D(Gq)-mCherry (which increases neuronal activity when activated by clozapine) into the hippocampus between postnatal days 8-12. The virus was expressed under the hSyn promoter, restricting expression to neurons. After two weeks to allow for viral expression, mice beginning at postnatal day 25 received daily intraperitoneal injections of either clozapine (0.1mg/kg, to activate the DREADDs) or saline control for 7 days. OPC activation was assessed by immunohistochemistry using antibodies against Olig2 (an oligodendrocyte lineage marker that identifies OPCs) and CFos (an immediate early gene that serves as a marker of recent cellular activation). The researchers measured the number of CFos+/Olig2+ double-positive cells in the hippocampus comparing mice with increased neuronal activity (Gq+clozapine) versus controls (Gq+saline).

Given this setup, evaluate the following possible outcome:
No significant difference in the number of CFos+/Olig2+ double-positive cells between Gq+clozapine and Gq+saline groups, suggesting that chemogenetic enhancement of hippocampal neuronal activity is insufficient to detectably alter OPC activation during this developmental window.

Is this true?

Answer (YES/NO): NO